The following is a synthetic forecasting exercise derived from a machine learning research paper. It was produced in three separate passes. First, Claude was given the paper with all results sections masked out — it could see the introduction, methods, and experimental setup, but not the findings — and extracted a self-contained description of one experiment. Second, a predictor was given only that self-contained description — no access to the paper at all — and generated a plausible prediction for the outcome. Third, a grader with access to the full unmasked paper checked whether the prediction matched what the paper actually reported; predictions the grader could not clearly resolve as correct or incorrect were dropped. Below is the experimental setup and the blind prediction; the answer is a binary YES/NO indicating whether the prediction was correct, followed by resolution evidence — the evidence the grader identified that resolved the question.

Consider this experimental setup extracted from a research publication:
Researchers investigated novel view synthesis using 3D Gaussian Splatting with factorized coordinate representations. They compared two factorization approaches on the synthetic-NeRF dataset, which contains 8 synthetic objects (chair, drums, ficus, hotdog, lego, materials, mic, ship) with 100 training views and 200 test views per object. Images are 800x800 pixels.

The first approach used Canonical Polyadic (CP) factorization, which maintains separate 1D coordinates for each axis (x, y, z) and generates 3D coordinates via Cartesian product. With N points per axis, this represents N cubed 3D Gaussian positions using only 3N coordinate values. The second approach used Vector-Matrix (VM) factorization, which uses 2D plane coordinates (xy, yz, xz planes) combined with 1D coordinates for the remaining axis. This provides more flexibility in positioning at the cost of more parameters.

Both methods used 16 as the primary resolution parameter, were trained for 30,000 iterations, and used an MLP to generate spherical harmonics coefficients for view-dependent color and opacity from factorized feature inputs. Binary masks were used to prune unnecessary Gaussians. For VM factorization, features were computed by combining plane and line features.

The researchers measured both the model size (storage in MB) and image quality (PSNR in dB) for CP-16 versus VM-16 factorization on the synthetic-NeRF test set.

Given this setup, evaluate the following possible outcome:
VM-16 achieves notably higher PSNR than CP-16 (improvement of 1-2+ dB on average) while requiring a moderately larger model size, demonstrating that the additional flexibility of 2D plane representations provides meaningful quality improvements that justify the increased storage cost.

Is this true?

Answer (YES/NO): NO